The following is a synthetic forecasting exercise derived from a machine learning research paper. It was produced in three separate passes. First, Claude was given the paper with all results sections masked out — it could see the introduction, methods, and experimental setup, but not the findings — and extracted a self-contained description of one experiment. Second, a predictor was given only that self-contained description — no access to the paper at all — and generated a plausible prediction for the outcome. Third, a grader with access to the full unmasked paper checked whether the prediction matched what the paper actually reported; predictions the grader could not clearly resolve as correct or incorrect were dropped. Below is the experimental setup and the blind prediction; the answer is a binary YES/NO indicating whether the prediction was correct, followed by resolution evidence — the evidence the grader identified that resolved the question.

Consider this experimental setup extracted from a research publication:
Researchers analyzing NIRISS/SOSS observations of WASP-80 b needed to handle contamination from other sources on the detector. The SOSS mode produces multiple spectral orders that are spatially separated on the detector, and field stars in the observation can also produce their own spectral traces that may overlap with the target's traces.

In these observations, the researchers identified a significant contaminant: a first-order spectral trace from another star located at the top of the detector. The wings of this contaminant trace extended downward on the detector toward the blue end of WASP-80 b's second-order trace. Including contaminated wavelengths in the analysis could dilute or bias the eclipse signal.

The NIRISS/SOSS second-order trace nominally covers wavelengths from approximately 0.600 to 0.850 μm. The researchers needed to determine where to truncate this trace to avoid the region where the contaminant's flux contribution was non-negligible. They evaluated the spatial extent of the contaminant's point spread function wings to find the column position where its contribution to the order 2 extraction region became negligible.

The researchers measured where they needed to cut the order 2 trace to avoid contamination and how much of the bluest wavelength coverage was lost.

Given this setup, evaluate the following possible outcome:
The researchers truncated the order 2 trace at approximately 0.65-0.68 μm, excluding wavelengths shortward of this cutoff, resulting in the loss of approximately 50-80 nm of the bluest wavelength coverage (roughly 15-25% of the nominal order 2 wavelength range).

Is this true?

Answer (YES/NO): NO